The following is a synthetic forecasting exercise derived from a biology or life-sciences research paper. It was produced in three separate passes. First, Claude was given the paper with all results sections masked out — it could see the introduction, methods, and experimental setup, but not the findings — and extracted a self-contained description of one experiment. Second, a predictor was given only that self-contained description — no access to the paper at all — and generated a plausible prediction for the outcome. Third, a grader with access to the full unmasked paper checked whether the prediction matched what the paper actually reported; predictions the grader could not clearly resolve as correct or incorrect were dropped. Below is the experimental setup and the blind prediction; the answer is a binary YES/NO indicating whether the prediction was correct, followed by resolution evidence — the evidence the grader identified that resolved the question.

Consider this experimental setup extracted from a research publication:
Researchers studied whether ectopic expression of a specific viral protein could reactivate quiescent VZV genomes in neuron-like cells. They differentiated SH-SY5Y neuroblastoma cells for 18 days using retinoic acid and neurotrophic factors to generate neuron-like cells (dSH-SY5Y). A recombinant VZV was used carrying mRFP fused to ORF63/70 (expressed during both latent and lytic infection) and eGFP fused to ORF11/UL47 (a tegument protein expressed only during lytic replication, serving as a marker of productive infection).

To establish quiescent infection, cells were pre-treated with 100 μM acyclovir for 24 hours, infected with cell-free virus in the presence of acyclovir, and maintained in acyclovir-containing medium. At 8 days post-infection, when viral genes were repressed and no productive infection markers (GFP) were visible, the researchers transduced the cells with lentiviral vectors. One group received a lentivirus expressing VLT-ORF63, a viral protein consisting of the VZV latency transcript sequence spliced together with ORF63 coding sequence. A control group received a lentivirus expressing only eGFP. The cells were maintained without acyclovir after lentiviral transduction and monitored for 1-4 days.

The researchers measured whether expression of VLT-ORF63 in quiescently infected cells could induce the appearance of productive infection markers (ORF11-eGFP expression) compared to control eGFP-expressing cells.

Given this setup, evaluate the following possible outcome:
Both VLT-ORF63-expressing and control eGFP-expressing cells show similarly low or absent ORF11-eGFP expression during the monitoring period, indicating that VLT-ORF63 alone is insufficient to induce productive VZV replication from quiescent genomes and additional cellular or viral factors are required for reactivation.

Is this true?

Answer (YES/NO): NO